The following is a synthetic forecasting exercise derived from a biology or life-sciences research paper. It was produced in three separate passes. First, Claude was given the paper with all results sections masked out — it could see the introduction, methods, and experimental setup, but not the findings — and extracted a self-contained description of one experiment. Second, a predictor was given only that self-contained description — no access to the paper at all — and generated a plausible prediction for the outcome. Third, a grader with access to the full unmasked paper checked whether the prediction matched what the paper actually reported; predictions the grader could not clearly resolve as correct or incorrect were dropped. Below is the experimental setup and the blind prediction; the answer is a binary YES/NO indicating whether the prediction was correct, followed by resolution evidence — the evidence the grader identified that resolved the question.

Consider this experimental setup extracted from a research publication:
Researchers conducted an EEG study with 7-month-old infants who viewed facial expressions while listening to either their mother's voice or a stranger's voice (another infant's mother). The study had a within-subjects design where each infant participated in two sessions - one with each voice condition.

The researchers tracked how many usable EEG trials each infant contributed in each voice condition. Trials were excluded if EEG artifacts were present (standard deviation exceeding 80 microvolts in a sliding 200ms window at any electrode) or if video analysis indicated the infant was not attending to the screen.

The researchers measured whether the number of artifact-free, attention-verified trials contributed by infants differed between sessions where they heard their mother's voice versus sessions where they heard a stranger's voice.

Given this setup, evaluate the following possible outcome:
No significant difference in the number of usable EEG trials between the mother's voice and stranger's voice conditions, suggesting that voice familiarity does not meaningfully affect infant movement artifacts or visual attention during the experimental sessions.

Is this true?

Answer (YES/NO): YES